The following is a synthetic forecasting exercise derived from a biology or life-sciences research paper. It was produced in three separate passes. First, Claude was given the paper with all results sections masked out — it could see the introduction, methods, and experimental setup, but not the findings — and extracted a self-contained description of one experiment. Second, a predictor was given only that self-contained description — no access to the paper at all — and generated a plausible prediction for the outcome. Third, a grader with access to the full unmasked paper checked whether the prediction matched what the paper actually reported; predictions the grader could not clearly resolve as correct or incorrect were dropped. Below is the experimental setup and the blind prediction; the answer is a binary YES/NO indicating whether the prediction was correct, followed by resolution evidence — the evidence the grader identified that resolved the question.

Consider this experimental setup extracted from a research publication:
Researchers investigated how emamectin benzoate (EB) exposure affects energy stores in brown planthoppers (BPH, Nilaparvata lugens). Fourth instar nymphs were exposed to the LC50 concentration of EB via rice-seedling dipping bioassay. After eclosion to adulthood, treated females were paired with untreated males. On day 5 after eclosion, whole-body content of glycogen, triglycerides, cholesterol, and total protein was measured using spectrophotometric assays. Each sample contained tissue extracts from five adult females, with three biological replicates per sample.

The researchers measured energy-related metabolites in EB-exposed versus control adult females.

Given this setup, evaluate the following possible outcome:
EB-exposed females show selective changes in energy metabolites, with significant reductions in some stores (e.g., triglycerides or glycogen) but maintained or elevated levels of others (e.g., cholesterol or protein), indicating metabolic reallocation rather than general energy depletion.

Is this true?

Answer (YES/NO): NO